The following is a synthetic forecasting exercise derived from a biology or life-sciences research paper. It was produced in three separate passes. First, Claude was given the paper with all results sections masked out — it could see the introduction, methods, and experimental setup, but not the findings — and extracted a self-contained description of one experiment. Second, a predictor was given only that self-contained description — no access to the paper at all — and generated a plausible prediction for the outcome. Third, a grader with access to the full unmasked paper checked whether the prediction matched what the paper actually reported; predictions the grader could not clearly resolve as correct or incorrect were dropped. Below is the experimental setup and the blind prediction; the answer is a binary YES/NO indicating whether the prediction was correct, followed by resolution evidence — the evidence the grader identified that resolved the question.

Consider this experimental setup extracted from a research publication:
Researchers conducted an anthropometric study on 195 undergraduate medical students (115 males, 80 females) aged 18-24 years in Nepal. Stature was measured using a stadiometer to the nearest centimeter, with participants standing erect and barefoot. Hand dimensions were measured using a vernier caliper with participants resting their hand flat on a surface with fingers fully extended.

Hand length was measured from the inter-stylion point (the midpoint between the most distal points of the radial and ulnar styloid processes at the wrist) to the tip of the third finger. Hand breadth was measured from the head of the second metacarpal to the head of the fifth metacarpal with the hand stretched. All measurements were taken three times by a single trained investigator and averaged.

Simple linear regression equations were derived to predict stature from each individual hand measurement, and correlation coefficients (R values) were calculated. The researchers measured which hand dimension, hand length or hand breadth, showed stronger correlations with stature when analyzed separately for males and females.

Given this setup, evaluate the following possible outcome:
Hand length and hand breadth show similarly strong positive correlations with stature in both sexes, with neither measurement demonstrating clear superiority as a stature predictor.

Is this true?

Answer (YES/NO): NO